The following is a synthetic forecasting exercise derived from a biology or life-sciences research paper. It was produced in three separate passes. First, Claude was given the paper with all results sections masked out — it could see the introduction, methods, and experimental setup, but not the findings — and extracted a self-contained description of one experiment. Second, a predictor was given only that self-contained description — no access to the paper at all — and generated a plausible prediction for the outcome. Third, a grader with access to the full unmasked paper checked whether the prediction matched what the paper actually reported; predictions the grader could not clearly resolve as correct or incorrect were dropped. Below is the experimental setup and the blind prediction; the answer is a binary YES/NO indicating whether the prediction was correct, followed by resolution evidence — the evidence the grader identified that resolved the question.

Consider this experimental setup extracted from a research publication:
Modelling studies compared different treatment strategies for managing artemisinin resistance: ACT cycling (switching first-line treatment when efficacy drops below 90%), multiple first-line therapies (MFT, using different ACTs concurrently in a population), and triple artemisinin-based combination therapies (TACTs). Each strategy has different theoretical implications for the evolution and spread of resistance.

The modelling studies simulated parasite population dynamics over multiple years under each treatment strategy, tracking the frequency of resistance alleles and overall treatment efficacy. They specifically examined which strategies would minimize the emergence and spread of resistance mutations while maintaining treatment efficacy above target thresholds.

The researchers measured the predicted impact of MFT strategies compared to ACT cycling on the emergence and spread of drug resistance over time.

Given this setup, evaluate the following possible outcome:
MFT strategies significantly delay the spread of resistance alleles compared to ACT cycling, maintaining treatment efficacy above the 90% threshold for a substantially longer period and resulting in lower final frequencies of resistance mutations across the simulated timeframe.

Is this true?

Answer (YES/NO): NO